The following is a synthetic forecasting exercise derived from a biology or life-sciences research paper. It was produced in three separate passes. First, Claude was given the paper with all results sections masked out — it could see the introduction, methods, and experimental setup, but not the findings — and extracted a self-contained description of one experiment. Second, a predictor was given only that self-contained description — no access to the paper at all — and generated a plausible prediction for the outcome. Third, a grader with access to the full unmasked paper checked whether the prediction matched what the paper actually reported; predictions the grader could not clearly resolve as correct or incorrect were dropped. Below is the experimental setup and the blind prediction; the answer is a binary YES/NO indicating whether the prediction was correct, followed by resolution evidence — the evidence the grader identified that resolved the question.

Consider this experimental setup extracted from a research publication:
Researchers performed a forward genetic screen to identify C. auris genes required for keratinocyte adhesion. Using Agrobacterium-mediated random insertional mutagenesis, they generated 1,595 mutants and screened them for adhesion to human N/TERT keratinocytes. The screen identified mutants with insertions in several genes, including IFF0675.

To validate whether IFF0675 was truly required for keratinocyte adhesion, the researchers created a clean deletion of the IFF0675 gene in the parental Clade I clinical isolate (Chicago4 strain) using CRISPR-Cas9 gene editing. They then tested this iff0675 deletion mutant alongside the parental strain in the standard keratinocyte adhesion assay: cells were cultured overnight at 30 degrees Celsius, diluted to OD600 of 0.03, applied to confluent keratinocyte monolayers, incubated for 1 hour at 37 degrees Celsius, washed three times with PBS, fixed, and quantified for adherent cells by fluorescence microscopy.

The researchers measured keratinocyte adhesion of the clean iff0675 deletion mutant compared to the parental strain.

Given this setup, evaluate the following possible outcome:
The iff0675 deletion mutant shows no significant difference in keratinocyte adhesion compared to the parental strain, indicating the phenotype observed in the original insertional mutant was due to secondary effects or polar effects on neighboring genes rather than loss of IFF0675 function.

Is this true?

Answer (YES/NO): YES